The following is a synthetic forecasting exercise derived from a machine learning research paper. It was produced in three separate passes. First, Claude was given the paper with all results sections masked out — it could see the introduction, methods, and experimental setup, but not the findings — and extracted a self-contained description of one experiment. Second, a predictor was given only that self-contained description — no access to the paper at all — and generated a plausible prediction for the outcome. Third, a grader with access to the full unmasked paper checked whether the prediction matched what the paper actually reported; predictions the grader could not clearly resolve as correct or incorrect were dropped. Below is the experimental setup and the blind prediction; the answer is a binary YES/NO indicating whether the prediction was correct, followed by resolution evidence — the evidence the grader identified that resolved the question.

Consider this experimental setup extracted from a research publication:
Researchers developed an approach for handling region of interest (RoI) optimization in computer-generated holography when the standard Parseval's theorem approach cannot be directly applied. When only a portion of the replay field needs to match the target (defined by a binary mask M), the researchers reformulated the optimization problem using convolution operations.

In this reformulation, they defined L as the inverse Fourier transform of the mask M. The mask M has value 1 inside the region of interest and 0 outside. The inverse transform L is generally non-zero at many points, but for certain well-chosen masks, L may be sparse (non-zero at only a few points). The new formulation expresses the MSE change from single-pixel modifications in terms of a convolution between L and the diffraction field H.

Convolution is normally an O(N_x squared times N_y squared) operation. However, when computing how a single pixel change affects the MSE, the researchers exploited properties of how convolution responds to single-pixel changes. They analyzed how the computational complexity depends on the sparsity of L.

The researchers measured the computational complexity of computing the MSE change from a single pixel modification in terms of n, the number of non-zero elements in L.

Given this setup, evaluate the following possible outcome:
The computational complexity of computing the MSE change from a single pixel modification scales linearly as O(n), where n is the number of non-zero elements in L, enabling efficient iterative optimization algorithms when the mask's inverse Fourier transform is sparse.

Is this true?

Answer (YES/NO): YES